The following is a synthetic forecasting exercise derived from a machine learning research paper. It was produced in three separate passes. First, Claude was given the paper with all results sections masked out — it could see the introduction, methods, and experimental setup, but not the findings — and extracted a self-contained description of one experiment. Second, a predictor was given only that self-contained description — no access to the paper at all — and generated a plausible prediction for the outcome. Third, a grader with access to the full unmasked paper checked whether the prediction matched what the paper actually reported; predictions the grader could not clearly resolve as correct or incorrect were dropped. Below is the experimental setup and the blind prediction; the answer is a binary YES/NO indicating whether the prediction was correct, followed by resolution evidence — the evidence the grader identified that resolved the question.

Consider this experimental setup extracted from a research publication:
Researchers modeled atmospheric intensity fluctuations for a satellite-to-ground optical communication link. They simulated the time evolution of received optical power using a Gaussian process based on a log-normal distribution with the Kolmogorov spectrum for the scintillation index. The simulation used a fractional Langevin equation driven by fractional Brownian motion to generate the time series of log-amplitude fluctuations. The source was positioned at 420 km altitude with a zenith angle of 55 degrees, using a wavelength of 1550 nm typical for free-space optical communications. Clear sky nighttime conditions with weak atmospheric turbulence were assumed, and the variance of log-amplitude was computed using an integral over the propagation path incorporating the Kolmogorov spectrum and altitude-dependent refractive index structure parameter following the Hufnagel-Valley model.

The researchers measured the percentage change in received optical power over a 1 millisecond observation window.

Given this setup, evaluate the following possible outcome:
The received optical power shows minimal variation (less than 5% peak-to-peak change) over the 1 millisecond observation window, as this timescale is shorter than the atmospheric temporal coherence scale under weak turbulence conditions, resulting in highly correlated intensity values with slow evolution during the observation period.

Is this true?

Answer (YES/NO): YES